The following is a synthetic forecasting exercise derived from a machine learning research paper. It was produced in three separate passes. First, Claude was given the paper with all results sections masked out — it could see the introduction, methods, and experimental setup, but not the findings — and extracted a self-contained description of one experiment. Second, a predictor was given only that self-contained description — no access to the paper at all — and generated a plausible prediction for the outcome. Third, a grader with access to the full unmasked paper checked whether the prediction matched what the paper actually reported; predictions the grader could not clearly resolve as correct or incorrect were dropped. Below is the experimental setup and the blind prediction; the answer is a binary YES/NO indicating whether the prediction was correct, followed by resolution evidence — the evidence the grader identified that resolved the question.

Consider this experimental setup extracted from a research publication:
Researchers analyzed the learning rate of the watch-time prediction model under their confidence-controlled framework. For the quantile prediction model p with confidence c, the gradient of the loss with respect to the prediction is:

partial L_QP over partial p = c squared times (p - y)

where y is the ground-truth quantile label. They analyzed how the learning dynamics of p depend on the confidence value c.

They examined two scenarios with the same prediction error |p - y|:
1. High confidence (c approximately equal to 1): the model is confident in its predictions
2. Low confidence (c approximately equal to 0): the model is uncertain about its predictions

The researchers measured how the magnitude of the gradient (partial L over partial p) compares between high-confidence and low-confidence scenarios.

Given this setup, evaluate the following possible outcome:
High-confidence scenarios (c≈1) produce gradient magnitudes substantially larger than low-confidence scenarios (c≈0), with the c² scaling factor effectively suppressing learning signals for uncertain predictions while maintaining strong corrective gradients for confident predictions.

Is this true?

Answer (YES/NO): YES